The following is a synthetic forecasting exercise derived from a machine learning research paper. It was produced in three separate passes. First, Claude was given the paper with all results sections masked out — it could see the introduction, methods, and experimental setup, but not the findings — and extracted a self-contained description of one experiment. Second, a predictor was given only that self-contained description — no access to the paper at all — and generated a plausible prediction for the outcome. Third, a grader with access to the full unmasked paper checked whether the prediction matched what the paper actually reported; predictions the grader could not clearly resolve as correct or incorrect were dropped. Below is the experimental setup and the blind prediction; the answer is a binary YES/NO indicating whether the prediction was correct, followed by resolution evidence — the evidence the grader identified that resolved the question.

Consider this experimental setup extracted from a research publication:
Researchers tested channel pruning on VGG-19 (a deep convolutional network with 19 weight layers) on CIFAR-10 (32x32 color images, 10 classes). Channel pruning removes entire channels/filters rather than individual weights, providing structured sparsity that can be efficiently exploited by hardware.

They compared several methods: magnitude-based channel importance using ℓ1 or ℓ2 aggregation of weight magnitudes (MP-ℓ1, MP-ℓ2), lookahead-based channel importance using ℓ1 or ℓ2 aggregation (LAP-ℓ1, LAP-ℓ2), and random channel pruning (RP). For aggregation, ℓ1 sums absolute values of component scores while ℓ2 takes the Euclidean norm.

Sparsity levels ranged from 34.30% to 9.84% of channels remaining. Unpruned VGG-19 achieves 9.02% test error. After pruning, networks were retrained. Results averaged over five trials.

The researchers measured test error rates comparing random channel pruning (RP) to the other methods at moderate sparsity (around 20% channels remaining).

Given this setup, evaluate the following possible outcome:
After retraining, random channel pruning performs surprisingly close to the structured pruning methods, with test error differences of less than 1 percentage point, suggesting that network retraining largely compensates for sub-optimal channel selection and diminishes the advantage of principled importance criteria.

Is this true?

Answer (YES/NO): NO